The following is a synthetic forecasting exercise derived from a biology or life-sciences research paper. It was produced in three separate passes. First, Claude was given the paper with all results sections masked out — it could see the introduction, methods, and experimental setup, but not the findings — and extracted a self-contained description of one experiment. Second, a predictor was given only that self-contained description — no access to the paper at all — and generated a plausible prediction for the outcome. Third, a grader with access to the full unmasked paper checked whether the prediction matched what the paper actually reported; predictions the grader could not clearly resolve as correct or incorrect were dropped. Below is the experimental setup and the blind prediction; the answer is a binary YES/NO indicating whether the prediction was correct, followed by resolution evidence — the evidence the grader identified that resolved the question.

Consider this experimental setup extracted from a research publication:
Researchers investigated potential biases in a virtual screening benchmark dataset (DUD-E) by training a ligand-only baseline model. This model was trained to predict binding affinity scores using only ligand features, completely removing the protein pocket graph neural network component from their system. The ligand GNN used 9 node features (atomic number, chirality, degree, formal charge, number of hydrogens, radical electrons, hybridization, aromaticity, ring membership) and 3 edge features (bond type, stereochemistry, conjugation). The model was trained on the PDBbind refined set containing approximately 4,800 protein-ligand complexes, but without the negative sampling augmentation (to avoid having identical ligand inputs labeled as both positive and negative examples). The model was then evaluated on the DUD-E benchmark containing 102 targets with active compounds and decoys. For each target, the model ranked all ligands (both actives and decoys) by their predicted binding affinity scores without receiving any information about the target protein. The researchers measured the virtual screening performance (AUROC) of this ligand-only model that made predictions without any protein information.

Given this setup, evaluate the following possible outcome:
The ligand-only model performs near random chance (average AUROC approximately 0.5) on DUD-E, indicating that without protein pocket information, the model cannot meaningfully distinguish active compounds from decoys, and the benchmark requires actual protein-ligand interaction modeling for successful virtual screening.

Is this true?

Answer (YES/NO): NO